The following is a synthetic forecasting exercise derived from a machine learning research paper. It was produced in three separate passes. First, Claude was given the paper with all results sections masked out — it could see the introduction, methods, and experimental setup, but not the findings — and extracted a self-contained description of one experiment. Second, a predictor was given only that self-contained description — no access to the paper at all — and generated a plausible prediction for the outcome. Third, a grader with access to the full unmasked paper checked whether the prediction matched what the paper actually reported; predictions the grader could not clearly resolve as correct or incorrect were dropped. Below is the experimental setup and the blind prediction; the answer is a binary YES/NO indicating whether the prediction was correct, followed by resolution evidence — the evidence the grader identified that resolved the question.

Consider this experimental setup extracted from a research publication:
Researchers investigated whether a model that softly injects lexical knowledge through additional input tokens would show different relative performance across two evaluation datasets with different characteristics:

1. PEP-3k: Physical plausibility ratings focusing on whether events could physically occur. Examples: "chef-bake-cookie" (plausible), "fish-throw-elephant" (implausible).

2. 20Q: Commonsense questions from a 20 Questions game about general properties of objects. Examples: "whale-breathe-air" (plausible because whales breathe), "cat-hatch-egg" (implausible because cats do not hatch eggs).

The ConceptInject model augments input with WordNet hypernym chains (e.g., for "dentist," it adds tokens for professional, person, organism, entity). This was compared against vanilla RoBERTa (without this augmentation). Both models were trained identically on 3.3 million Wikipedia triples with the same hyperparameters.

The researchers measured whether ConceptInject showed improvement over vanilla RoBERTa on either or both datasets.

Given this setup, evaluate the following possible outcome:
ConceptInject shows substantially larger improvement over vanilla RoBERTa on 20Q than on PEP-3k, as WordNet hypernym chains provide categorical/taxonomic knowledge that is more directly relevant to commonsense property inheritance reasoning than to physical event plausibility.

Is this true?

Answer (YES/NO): NO